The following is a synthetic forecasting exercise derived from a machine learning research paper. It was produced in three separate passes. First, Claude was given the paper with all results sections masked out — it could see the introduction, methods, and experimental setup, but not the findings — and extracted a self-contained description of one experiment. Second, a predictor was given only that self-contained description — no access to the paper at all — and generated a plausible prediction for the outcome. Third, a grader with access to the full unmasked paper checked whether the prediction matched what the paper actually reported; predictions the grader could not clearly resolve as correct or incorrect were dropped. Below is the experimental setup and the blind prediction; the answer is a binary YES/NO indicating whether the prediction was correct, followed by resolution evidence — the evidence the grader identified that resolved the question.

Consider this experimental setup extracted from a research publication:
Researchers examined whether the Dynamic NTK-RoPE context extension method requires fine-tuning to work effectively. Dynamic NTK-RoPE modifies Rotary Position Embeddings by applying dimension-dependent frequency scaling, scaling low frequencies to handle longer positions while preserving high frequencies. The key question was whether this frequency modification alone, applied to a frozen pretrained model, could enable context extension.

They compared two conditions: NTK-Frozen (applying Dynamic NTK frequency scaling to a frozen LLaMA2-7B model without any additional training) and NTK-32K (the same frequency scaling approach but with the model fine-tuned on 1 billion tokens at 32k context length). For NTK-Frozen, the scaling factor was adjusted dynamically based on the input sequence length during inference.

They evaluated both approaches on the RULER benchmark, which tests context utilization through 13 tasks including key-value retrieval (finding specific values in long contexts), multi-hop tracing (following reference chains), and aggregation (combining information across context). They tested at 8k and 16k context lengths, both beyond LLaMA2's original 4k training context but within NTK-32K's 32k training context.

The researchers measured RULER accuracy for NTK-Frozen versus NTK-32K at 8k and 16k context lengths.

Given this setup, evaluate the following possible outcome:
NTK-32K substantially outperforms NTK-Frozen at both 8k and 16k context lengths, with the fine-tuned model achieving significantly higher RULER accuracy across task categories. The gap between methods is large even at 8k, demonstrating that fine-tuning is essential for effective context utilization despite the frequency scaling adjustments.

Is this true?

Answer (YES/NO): YES